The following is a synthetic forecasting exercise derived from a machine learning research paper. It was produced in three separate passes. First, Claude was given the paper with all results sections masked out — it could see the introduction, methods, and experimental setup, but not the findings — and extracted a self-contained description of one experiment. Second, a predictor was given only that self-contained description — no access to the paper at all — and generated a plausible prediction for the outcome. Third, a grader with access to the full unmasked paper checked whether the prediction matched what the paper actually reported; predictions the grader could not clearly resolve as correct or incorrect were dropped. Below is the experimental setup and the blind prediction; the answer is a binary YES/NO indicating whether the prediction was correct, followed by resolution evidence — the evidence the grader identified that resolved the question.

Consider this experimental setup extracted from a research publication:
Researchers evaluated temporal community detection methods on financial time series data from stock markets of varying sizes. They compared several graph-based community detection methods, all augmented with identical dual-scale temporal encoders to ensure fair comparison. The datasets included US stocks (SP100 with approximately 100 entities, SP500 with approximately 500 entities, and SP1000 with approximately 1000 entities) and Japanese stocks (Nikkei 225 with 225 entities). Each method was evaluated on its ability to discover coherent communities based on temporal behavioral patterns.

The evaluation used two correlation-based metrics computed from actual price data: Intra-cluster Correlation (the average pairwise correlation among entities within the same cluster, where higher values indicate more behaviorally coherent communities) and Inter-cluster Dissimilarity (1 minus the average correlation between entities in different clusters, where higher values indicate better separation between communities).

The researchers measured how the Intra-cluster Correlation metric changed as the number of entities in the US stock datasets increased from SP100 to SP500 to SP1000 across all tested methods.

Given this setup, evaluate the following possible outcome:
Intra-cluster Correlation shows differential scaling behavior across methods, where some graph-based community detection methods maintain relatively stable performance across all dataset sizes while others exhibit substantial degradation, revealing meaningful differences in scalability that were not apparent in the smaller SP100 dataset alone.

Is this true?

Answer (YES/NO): YES